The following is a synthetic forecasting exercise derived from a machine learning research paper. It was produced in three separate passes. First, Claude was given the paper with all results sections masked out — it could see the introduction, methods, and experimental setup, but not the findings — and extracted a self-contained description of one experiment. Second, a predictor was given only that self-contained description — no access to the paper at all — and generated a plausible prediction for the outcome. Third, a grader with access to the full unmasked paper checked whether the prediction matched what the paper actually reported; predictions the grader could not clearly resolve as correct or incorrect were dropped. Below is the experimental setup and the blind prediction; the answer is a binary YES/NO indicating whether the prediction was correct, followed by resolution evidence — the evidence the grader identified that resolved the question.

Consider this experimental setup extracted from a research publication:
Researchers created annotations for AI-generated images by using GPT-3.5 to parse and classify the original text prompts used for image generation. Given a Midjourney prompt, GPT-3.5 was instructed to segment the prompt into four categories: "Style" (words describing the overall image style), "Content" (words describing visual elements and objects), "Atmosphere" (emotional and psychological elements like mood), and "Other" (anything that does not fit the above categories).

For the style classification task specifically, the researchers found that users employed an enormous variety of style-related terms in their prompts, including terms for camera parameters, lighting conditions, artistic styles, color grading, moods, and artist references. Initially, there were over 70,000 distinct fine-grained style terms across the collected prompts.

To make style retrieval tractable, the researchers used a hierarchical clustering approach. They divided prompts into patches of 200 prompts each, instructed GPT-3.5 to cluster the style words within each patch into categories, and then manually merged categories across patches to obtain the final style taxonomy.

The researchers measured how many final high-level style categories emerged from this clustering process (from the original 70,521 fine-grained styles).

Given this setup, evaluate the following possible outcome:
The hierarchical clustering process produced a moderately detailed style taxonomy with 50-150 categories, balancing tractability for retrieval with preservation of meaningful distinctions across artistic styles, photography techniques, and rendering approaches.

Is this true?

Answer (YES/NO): NO